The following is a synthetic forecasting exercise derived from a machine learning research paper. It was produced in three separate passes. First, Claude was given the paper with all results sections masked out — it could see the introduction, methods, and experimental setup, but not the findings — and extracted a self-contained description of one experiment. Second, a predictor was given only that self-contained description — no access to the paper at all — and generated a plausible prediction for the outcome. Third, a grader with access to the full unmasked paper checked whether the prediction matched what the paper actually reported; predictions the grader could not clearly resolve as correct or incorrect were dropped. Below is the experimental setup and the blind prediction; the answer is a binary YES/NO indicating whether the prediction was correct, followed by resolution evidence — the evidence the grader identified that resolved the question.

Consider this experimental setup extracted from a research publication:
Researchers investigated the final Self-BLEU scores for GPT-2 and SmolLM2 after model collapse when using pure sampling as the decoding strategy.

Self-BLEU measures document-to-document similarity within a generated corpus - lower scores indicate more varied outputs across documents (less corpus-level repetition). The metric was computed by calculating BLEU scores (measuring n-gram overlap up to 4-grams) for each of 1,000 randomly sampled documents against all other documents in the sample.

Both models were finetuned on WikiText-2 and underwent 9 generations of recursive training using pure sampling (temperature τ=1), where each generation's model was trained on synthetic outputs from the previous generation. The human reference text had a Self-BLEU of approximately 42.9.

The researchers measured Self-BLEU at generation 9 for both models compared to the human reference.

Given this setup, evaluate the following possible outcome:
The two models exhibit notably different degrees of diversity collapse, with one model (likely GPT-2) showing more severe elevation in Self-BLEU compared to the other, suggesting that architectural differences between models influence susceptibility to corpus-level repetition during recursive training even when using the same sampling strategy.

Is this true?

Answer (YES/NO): NO